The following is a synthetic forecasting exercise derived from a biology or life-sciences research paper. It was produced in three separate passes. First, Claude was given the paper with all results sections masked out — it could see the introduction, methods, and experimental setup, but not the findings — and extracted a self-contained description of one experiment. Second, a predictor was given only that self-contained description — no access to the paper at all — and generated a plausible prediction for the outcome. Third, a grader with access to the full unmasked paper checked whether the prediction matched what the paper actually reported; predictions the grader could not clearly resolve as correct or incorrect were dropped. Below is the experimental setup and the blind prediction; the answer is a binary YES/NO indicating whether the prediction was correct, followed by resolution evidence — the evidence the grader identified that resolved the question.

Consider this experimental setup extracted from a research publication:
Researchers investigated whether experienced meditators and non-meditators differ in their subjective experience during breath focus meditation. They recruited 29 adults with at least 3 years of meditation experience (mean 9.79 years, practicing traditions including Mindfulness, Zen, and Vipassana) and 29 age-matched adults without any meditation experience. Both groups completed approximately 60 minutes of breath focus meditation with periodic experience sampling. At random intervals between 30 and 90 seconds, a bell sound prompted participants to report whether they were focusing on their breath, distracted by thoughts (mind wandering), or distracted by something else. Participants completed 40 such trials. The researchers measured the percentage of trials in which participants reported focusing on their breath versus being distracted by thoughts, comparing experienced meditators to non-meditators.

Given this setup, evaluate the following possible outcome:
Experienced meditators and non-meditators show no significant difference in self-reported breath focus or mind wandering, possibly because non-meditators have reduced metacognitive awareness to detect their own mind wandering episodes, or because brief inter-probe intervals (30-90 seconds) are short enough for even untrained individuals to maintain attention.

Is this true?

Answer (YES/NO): NO